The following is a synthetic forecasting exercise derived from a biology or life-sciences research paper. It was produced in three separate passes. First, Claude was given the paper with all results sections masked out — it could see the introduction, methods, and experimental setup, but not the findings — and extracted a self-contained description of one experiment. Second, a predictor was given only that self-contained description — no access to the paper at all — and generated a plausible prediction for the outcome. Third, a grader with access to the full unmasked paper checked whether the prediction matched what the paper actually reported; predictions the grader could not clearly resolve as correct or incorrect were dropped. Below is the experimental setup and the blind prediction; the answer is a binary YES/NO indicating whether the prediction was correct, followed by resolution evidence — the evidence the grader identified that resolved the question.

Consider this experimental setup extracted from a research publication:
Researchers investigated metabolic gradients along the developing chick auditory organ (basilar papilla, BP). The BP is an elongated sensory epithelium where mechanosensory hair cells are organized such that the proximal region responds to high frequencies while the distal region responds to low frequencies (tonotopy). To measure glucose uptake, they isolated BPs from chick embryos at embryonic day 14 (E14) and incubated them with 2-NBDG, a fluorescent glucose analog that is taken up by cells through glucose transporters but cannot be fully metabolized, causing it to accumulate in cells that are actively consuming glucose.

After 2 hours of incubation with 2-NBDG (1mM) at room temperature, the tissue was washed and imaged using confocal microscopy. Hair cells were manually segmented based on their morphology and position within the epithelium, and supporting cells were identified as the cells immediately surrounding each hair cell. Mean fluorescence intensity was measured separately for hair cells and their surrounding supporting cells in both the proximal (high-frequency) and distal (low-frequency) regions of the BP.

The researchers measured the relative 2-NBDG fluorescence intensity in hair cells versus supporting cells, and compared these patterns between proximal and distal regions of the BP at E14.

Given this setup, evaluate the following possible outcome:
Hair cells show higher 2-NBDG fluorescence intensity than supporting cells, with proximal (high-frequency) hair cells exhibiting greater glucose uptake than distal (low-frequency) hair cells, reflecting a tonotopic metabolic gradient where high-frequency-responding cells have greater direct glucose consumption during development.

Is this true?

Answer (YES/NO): NO